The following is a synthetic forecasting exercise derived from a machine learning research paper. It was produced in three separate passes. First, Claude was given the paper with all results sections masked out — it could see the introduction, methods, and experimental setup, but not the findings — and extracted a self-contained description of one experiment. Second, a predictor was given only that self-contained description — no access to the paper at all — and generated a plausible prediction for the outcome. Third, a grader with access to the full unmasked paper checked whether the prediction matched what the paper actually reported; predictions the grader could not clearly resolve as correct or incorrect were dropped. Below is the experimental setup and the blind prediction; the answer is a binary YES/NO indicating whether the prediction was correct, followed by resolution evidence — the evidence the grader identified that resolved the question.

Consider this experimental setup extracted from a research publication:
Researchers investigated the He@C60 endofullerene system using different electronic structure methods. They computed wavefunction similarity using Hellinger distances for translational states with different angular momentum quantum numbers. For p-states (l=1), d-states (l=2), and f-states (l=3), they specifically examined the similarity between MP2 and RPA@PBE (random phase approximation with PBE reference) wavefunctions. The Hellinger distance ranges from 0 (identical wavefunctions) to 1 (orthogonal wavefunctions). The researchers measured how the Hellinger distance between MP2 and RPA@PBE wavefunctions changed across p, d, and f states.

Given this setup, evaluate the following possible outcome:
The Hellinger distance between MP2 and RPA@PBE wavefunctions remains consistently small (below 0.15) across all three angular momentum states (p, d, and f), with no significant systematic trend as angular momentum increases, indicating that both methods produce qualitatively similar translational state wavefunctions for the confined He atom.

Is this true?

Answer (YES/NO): NO